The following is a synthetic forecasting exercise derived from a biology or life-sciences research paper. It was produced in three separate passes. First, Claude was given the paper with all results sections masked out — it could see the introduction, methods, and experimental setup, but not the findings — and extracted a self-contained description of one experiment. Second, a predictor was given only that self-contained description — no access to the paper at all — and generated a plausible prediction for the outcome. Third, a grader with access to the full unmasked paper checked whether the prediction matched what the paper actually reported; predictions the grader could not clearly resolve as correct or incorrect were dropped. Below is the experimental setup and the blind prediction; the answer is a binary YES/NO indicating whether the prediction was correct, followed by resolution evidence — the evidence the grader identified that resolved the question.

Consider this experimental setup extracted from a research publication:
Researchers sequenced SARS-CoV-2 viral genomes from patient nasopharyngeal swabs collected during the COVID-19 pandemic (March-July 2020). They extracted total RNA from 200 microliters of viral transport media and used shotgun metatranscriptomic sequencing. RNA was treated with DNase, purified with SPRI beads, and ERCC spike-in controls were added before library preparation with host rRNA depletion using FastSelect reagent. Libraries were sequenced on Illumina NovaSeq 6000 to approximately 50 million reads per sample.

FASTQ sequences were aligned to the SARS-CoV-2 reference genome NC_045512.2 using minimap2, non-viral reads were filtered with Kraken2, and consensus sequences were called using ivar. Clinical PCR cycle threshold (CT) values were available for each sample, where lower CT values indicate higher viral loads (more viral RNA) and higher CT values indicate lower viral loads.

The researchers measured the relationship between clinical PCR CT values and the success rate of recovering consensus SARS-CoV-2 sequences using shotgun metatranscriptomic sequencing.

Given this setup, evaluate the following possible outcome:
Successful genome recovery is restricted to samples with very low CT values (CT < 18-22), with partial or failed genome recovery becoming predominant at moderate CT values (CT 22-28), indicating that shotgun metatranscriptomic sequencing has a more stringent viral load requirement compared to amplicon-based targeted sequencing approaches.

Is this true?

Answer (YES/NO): NO